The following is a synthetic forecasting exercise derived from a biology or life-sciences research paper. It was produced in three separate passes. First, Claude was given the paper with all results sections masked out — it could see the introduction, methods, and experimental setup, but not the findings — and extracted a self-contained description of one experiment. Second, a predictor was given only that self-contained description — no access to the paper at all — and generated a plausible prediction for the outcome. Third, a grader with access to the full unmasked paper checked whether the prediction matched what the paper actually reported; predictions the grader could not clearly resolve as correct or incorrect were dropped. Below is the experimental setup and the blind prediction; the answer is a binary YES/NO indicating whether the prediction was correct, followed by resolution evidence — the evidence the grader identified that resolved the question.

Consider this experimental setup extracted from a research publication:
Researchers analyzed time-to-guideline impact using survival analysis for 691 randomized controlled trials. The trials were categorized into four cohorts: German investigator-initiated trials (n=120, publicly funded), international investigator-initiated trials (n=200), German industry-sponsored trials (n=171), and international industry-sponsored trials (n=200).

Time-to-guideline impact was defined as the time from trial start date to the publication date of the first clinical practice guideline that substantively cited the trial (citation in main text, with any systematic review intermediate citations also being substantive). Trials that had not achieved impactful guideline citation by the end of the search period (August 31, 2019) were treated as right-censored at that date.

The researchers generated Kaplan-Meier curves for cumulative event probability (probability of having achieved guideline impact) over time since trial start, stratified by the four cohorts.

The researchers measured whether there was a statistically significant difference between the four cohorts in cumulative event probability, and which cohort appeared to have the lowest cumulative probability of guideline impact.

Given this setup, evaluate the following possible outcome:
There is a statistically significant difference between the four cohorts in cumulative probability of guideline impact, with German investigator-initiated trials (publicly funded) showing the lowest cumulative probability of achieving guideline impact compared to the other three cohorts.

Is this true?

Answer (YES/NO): NO